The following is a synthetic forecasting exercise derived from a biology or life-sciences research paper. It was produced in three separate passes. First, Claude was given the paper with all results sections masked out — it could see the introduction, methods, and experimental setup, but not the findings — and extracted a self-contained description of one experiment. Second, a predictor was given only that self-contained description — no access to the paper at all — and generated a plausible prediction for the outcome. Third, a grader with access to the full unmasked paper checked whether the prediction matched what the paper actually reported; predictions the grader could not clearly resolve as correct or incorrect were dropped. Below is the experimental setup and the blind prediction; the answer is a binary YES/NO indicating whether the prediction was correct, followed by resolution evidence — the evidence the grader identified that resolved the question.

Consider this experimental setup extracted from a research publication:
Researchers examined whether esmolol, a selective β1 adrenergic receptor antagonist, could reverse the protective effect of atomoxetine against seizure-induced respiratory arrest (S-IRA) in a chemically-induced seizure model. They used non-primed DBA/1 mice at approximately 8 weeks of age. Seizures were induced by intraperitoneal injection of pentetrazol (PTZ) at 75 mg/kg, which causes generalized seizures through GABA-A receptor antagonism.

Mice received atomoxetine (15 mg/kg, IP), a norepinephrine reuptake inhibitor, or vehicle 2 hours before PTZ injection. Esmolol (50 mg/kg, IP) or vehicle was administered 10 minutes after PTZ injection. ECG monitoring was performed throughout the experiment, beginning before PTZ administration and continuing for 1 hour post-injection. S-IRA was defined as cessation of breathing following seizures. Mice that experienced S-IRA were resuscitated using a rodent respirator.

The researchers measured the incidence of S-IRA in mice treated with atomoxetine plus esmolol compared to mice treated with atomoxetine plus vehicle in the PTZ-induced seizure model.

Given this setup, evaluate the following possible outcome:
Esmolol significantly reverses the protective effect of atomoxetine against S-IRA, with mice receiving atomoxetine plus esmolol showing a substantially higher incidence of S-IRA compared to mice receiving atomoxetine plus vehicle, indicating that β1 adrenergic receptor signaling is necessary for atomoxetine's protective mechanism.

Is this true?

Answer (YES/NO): YES